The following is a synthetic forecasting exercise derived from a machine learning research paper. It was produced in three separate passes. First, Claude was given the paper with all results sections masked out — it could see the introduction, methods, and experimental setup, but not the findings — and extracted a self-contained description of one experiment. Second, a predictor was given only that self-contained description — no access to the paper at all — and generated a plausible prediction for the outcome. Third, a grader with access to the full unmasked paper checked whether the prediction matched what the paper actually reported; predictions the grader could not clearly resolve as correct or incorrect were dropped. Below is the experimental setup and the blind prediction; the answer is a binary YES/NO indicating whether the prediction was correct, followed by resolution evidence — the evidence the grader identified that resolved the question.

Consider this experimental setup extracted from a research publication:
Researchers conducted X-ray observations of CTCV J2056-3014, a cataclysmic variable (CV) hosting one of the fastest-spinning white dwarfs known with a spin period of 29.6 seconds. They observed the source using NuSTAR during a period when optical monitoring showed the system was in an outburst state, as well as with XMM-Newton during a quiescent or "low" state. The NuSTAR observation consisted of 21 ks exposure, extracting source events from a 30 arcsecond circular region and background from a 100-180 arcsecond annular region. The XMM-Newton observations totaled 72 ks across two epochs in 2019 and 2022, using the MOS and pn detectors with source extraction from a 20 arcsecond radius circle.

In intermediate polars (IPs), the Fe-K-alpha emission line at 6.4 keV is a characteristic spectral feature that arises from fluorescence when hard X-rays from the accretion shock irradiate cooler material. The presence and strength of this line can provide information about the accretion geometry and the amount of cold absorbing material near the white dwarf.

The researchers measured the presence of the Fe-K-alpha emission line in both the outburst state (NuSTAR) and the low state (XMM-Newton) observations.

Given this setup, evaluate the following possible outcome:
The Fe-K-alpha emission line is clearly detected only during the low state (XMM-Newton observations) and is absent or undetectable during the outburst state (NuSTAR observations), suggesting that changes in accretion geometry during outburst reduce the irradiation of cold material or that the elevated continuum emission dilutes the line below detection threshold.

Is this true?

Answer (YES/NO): NO